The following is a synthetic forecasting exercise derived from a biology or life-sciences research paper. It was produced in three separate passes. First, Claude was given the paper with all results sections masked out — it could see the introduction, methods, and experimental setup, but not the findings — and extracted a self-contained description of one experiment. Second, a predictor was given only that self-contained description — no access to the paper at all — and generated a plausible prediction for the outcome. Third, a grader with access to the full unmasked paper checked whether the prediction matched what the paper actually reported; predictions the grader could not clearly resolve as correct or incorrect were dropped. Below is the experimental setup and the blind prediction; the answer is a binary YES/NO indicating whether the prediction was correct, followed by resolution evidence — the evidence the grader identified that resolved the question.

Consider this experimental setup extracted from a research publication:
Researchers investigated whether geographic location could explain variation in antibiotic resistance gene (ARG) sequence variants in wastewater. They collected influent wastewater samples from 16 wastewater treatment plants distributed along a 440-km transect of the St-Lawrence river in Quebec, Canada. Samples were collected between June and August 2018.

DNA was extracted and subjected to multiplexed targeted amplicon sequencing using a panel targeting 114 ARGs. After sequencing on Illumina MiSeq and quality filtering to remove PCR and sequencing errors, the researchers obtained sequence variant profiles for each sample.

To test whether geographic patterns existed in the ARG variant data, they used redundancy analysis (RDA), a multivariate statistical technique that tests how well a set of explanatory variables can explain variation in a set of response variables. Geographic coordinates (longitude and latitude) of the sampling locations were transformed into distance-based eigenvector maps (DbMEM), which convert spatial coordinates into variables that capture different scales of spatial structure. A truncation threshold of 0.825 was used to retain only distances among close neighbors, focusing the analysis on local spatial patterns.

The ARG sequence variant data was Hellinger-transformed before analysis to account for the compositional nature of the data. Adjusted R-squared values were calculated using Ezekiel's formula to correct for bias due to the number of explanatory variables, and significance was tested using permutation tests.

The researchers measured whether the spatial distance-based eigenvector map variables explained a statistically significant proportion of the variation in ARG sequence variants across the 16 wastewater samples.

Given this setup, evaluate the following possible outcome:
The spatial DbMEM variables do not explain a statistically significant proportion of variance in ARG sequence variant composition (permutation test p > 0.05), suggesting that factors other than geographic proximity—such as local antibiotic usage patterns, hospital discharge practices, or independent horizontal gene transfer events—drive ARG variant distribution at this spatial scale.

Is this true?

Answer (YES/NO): NO